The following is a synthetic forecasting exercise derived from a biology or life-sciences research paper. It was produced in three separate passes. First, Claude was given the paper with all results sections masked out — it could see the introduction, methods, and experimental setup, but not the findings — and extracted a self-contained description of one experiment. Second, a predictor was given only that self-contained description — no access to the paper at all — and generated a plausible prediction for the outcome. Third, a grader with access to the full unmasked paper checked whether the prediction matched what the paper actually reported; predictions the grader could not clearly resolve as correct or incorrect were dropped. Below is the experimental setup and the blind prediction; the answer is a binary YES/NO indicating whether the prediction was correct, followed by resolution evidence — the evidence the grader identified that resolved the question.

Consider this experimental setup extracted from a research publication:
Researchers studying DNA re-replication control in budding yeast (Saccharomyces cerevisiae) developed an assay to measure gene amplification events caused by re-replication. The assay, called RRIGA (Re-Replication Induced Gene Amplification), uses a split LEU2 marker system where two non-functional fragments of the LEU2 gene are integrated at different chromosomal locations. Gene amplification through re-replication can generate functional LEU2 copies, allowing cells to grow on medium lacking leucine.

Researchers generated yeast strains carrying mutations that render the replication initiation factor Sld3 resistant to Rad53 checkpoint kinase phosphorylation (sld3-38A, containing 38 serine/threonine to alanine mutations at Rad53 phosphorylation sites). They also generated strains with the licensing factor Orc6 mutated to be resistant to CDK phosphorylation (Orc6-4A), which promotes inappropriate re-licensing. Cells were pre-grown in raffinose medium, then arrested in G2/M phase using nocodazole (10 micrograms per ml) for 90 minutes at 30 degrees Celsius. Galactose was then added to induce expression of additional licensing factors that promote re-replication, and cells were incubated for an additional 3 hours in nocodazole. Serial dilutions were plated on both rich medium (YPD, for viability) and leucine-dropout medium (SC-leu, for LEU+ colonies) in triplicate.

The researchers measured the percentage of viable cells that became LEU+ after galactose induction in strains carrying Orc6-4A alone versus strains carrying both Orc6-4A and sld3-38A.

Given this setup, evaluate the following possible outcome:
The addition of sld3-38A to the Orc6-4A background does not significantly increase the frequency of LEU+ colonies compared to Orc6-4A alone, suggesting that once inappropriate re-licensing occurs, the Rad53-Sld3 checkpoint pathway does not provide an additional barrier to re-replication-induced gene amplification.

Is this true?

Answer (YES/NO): NO